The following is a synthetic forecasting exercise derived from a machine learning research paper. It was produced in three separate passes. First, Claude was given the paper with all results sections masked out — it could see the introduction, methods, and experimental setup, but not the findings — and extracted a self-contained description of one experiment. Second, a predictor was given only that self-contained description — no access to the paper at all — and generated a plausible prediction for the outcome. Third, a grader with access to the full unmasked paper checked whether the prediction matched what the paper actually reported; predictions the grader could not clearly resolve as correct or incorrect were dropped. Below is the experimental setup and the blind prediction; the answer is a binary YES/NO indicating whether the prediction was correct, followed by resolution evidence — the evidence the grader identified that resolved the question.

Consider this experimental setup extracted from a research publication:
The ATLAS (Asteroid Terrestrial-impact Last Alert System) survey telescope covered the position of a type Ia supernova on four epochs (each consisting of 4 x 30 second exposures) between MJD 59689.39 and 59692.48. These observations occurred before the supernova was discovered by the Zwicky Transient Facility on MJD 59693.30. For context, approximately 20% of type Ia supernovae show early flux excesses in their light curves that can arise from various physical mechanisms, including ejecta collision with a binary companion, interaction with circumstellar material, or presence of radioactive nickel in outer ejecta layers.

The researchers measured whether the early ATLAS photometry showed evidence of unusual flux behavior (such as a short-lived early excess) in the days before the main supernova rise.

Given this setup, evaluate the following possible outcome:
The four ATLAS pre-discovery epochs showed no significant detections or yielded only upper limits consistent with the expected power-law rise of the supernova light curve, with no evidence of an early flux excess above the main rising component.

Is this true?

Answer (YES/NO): NO